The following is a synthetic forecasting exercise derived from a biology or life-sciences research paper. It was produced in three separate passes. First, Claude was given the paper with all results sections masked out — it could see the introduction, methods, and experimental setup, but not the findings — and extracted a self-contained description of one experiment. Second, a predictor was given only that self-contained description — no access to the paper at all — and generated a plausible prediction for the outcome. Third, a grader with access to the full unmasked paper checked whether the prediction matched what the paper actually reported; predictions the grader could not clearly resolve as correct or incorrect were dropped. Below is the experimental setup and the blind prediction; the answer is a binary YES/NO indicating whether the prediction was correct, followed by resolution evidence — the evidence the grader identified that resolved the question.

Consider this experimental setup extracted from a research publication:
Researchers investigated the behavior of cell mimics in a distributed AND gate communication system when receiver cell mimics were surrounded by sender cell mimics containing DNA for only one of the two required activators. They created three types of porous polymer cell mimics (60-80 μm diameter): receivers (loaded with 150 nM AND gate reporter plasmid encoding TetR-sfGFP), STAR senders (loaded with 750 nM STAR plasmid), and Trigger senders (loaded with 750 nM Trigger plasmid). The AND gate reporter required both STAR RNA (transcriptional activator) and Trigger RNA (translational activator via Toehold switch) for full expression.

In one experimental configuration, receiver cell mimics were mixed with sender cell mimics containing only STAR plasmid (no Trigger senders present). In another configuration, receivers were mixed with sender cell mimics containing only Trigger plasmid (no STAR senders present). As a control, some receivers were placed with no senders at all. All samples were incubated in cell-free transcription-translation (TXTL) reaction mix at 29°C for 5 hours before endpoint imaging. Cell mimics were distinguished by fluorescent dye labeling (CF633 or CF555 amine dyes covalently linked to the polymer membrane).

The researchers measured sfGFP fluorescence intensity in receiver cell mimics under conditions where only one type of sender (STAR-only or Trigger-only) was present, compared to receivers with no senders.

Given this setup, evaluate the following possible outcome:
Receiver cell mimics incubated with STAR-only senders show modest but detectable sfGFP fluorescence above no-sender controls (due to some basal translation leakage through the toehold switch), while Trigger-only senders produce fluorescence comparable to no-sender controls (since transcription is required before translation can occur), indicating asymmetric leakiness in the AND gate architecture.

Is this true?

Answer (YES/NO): NO